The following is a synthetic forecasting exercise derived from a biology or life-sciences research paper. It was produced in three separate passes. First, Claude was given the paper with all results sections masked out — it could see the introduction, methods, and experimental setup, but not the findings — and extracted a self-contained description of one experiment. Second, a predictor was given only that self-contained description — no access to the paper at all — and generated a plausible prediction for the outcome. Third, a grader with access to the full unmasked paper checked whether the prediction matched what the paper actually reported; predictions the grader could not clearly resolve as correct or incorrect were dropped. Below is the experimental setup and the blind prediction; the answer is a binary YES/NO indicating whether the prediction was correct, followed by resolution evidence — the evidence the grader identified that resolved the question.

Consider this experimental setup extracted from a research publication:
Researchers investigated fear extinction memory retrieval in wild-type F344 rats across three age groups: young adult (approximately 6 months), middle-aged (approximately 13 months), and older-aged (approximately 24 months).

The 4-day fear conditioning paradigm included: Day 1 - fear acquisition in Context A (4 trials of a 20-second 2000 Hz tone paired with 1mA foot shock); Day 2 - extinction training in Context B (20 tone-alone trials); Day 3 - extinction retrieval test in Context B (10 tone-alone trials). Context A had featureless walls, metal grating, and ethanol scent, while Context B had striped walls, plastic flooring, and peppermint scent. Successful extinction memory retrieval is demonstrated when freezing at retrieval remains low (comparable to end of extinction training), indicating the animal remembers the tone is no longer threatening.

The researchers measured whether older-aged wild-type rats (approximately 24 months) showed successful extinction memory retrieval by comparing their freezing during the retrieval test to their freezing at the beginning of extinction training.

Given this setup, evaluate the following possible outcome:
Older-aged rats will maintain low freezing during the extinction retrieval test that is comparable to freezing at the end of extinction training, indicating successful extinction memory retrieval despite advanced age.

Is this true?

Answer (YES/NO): NO